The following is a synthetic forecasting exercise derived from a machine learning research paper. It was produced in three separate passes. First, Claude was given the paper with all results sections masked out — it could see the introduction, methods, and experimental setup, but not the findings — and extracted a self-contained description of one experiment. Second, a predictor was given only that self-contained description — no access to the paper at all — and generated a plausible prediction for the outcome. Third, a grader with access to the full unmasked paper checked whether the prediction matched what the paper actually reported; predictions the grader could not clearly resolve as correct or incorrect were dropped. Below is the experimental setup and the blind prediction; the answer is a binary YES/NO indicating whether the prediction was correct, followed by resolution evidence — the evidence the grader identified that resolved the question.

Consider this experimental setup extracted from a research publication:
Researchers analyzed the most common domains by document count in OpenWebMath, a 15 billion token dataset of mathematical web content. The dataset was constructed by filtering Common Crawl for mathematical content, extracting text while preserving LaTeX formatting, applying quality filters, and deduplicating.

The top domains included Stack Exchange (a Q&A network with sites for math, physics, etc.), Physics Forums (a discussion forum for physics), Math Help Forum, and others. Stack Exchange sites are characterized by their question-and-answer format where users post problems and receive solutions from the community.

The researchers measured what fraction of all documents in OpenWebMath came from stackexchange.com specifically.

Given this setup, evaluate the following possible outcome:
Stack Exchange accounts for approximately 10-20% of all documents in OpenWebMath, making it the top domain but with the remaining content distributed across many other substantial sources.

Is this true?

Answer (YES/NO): YES